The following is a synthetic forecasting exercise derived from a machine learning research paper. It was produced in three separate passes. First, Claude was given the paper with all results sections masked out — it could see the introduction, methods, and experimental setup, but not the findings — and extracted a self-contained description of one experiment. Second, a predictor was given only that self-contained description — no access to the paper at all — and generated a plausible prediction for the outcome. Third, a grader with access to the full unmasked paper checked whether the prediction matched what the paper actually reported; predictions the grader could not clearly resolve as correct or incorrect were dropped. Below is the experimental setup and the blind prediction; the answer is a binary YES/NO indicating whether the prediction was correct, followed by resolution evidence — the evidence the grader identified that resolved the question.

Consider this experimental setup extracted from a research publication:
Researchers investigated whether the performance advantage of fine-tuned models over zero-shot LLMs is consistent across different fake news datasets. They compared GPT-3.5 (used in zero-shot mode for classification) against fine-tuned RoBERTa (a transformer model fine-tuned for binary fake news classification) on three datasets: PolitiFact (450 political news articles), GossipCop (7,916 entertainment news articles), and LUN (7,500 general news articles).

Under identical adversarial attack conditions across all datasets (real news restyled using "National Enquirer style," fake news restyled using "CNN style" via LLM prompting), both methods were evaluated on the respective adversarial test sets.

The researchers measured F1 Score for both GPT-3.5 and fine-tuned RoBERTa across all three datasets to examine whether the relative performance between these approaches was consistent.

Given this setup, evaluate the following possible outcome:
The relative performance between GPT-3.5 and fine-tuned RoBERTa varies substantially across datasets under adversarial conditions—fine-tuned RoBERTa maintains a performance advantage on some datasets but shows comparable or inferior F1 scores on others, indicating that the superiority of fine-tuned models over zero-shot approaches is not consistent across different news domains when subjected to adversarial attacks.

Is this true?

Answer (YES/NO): YES